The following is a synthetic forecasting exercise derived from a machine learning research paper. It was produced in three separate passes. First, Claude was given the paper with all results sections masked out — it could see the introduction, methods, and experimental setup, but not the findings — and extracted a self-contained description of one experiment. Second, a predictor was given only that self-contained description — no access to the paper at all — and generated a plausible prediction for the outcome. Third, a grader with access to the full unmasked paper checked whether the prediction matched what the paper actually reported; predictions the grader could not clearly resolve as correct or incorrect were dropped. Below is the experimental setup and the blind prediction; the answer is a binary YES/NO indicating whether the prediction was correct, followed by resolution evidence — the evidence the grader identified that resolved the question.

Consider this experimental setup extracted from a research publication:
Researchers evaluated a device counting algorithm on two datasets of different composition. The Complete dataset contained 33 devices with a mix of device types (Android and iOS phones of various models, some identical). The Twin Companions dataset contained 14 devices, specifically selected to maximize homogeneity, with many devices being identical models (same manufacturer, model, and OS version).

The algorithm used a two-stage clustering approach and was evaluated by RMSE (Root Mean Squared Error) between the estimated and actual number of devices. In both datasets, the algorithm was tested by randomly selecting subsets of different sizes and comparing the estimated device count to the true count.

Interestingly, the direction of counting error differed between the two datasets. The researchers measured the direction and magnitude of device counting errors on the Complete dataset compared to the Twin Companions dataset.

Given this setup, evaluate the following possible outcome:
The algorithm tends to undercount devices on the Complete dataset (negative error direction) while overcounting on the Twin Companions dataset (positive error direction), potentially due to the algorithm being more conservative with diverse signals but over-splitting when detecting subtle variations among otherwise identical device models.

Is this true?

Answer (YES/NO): NO